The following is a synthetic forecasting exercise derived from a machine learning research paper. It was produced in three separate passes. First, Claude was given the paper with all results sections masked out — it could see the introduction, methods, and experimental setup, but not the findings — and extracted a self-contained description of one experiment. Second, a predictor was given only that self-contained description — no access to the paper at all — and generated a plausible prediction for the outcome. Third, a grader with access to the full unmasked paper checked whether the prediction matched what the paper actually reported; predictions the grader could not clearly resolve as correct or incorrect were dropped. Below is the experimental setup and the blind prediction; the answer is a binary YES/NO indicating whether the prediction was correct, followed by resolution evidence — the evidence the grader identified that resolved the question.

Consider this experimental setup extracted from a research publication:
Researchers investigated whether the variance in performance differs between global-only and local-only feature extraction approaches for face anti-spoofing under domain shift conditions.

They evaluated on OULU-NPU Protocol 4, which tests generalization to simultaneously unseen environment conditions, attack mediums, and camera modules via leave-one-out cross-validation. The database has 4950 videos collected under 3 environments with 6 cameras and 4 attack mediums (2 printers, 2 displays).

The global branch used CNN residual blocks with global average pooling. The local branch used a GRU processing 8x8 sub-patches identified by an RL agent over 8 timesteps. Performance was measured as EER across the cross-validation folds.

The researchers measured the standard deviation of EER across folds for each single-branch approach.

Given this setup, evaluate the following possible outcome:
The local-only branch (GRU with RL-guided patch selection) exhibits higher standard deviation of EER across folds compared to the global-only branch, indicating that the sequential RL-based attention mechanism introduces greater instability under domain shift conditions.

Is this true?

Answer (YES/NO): YES